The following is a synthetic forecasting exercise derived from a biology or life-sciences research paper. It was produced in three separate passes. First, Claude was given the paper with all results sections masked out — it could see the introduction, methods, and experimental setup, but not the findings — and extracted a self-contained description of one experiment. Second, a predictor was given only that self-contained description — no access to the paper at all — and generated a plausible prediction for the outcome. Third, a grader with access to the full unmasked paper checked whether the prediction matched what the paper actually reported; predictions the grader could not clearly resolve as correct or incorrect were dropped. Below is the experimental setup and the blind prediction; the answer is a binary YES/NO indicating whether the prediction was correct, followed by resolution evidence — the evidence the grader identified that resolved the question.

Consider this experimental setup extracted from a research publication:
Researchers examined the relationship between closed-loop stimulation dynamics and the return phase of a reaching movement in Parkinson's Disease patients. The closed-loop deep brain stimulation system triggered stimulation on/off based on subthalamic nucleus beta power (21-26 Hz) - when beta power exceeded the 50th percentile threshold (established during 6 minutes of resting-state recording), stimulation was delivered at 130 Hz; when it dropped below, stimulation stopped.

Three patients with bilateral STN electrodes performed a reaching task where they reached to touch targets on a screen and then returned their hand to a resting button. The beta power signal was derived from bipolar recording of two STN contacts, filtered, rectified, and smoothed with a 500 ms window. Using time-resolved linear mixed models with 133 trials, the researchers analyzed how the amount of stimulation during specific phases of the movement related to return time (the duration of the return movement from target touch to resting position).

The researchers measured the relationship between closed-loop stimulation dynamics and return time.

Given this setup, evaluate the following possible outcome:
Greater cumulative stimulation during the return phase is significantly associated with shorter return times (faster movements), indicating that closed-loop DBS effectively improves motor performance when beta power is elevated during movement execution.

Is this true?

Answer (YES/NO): NO